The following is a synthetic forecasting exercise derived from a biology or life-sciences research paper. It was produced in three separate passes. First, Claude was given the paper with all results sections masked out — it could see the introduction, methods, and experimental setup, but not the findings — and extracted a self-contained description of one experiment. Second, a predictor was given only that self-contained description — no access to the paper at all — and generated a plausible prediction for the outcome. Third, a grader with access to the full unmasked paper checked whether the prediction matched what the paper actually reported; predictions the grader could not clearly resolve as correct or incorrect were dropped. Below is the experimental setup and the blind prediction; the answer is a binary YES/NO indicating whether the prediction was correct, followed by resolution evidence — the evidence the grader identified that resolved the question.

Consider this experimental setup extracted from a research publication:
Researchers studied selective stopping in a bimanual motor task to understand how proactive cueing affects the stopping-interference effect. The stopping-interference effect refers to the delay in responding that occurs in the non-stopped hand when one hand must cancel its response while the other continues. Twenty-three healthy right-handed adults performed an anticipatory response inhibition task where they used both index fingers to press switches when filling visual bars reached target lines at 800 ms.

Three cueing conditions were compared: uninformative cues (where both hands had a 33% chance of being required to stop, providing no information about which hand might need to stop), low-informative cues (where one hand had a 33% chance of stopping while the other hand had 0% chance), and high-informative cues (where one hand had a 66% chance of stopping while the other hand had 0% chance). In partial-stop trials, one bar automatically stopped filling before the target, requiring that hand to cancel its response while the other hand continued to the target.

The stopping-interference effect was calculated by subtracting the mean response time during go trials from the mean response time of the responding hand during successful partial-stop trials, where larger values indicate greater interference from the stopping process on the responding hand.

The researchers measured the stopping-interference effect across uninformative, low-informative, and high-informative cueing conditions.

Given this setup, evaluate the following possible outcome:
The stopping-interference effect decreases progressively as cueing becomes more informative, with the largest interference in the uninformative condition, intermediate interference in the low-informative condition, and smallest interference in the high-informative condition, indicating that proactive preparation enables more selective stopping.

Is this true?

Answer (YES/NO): YES